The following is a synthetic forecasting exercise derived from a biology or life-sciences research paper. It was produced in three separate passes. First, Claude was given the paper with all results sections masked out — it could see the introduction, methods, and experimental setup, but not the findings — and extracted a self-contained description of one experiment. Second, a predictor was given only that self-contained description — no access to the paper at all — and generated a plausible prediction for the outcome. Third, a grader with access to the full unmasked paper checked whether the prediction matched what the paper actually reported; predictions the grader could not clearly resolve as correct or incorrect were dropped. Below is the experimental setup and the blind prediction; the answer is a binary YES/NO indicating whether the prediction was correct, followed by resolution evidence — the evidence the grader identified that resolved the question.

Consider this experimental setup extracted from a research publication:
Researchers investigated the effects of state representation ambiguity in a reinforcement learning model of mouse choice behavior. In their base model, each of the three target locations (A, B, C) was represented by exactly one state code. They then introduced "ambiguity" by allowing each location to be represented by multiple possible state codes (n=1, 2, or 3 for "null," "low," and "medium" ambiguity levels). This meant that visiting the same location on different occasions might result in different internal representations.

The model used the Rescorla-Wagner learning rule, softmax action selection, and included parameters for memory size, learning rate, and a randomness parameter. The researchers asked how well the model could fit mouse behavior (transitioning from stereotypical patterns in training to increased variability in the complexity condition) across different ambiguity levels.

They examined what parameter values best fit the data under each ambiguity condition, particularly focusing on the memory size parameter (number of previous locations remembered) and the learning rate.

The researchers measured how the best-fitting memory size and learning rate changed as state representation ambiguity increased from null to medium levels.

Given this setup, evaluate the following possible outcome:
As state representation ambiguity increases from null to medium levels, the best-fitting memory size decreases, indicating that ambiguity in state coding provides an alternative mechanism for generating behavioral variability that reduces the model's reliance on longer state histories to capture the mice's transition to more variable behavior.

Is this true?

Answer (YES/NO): YES